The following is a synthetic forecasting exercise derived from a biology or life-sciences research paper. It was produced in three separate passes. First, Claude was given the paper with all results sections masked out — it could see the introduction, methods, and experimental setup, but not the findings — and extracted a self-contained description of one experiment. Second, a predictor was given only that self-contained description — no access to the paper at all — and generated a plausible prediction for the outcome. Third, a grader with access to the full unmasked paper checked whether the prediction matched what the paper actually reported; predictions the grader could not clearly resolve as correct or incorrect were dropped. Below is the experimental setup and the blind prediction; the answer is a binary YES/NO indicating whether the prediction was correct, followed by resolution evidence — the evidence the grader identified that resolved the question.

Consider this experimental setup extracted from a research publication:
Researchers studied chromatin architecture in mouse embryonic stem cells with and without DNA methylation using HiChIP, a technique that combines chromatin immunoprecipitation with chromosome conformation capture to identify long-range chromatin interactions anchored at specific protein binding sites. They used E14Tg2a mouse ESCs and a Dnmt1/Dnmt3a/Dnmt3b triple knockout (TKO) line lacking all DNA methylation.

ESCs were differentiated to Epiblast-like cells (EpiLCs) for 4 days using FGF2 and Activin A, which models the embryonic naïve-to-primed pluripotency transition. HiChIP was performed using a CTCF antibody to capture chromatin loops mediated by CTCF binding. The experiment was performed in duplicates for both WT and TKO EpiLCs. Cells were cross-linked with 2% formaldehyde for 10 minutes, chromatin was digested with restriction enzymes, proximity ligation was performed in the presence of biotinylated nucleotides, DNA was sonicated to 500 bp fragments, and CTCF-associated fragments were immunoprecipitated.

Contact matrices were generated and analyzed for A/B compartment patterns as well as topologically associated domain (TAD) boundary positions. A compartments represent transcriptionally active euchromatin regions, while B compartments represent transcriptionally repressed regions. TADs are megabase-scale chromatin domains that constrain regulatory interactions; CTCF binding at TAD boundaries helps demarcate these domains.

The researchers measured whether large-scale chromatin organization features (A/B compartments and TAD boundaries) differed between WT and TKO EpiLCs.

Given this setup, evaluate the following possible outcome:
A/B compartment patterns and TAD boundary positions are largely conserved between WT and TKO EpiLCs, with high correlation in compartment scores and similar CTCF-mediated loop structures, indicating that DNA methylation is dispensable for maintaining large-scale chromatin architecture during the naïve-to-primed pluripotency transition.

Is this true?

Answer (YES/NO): YES